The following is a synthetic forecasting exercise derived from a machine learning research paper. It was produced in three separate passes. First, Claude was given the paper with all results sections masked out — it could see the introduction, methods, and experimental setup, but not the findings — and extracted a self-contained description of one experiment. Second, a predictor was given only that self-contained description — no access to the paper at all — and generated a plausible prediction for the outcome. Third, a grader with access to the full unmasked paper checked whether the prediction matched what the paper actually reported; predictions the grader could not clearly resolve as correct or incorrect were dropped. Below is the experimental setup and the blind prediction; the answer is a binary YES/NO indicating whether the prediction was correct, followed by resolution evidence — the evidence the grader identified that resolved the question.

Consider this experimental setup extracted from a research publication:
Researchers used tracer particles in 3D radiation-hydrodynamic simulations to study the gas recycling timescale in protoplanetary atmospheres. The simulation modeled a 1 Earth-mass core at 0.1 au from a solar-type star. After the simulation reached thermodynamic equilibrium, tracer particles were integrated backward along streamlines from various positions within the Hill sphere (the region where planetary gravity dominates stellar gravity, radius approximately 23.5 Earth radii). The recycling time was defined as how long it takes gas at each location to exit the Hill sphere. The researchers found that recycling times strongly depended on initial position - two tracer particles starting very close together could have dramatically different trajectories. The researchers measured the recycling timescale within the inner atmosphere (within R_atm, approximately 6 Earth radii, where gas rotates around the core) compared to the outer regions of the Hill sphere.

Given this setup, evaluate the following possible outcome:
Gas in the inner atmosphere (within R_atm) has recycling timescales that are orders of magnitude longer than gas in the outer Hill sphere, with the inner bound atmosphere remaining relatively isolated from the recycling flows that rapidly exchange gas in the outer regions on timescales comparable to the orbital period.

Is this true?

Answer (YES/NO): NO